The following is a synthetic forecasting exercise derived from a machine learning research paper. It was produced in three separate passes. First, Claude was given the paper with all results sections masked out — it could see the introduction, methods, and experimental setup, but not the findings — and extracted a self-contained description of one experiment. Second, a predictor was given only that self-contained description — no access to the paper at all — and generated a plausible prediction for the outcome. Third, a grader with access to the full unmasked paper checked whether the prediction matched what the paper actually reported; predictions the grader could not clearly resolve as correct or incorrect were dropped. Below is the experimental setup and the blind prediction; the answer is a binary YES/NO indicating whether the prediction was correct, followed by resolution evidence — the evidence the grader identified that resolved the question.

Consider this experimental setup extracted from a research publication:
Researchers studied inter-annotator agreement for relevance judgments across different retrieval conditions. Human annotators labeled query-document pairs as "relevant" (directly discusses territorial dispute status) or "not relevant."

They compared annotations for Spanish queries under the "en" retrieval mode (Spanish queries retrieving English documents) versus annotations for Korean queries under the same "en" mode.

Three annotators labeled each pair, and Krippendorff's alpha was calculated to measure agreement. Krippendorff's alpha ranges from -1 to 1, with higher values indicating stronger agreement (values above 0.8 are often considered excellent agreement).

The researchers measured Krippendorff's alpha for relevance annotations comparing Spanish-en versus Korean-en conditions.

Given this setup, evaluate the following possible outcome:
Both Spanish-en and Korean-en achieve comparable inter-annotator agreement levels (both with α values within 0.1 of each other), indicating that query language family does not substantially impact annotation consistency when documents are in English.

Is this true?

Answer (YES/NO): NO